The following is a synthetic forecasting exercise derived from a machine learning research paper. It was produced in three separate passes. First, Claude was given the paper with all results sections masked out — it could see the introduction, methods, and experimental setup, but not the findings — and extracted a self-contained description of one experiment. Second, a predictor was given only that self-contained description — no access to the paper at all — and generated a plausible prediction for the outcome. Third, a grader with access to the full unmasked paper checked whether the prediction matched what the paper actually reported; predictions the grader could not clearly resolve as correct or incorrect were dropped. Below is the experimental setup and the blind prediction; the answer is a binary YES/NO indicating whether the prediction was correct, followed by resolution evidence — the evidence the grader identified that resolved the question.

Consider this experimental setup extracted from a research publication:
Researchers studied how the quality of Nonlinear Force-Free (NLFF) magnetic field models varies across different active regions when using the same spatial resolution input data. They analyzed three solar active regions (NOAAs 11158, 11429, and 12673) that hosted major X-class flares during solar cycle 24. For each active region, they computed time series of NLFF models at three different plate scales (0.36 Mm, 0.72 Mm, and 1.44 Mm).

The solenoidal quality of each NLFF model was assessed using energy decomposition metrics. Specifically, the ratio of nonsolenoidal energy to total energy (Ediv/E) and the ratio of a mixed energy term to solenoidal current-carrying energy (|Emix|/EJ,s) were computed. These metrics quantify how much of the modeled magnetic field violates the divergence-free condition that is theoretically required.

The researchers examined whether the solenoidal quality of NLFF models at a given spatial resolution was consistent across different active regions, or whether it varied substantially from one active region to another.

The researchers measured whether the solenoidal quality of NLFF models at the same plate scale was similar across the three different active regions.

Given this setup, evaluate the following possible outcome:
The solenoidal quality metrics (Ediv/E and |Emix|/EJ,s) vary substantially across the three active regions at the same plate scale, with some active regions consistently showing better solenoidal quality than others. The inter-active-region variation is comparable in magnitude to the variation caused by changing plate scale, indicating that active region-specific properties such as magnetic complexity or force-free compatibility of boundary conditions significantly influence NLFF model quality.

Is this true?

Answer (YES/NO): NO